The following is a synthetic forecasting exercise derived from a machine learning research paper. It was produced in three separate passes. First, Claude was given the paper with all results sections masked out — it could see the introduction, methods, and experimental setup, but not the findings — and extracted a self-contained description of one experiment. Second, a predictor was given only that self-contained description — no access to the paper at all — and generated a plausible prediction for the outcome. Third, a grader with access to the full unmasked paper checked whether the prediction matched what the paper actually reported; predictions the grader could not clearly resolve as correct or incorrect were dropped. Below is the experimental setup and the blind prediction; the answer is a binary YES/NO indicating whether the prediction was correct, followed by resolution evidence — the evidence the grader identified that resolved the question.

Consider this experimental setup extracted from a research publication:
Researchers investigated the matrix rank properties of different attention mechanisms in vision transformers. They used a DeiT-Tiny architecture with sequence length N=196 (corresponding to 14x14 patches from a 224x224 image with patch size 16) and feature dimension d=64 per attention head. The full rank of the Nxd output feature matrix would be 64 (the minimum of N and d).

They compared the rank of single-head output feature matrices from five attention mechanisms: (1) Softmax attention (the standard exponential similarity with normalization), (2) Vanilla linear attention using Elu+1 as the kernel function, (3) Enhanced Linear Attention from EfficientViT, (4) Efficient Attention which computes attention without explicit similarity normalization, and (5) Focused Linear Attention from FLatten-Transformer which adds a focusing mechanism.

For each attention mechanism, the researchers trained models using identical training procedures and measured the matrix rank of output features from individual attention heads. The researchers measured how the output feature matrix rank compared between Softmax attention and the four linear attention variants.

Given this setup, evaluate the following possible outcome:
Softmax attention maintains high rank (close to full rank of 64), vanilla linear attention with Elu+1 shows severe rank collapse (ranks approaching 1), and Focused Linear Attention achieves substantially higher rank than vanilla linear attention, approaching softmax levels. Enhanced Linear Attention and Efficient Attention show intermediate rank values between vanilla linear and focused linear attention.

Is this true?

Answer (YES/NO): NO